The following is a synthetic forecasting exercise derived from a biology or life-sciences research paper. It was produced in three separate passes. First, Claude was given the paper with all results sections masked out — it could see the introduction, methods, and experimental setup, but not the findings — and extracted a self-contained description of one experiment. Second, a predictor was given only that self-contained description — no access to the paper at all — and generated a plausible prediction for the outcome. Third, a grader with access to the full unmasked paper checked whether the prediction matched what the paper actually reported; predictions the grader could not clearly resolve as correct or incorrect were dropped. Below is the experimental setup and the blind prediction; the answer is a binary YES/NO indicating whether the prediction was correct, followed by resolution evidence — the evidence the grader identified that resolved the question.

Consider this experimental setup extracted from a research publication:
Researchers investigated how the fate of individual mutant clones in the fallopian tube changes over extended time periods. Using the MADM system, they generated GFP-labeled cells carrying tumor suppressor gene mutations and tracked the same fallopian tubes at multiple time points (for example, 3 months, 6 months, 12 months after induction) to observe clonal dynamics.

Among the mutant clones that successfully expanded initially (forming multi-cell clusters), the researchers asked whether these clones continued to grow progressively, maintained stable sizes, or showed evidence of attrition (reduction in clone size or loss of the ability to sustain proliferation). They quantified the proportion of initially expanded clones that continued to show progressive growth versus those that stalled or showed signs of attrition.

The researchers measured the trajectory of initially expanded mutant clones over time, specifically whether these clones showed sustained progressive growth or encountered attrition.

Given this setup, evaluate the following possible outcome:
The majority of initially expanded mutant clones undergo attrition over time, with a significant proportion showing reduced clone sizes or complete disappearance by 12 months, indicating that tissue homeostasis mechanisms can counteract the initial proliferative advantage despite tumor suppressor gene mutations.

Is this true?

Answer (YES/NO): NO